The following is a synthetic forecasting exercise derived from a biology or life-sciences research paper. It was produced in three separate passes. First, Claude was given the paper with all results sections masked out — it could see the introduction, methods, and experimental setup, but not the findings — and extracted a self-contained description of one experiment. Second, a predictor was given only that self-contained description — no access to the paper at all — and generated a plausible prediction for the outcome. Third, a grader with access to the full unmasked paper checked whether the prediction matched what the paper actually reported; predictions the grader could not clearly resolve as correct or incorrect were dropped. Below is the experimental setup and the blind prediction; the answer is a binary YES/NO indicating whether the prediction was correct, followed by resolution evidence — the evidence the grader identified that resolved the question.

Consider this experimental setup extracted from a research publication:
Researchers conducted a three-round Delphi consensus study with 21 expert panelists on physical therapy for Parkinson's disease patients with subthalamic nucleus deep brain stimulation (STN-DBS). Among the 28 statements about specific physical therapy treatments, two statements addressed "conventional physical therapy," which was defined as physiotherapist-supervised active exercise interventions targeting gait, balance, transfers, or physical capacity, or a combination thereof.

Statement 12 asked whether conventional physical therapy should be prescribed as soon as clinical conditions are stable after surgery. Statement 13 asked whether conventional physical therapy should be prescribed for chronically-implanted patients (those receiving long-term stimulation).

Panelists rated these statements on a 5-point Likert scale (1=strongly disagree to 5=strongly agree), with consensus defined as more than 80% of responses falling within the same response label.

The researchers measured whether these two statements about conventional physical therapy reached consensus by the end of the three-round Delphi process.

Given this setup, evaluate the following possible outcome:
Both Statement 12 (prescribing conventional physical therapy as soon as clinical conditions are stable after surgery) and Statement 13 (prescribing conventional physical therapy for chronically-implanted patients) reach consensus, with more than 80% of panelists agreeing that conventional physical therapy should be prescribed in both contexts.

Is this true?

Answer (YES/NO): YES